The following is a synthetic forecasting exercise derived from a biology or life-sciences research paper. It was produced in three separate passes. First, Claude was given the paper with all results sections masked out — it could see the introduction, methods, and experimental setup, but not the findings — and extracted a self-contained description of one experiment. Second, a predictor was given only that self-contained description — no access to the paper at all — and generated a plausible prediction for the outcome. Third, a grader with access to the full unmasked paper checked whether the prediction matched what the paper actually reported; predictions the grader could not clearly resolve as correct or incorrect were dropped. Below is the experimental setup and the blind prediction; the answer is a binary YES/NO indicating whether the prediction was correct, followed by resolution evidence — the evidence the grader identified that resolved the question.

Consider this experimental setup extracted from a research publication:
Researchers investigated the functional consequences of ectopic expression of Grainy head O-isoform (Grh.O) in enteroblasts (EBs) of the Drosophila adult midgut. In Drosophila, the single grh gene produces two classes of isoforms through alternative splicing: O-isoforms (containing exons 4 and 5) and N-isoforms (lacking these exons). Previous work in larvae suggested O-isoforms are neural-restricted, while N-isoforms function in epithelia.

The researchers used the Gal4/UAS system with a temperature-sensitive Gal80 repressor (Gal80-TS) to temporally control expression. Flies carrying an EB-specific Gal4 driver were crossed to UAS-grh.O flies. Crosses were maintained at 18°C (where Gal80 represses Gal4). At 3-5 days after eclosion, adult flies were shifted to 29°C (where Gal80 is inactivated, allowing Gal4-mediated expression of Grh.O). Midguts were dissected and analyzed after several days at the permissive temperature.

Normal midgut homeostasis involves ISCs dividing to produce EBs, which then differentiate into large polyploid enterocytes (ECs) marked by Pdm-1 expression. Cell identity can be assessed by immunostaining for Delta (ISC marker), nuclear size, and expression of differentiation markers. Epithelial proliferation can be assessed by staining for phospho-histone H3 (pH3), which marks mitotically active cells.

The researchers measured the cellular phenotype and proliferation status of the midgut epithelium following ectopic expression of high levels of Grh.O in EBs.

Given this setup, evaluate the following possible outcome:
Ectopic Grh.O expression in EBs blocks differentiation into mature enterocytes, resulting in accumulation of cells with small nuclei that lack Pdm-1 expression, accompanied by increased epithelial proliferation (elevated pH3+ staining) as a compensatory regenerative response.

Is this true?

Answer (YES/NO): NO